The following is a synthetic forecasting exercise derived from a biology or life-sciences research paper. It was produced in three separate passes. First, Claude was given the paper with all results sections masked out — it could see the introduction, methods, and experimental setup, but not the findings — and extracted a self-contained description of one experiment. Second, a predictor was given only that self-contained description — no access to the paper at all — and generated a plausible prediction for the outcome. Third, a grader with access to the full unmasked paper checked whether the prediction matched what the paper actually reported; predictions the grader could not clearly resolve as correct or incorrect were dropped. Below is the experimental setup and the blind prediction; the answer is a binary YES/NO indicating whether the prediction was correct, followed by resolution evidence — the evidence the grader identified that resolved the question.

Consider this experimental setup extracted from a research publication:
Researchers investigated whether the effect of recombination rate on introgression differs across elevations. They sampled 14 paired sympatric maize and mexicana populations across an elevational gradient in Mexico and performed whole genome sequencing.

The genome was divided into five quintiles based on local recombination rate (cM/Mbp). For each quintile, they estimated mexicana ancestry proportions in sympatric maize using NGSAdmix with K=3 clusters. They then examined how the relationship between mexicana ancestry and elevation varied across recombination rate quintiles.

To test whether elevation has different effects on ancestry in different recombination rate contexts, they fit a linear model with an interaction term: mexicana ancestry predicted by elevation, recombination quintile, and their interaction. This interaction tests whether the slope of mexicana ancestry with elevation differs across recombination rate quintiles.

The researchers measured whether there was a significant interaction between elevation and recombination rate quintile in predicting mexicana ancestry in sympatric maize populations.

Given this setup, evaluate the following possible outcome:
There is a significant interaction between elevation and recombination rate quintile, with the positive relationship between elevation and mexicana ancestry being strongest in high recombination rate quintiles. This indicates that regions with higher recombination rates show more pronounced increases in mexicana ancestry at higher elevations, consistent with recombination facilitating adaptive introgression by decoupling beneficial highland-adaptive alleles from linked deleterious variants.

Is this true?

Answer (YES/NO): YES